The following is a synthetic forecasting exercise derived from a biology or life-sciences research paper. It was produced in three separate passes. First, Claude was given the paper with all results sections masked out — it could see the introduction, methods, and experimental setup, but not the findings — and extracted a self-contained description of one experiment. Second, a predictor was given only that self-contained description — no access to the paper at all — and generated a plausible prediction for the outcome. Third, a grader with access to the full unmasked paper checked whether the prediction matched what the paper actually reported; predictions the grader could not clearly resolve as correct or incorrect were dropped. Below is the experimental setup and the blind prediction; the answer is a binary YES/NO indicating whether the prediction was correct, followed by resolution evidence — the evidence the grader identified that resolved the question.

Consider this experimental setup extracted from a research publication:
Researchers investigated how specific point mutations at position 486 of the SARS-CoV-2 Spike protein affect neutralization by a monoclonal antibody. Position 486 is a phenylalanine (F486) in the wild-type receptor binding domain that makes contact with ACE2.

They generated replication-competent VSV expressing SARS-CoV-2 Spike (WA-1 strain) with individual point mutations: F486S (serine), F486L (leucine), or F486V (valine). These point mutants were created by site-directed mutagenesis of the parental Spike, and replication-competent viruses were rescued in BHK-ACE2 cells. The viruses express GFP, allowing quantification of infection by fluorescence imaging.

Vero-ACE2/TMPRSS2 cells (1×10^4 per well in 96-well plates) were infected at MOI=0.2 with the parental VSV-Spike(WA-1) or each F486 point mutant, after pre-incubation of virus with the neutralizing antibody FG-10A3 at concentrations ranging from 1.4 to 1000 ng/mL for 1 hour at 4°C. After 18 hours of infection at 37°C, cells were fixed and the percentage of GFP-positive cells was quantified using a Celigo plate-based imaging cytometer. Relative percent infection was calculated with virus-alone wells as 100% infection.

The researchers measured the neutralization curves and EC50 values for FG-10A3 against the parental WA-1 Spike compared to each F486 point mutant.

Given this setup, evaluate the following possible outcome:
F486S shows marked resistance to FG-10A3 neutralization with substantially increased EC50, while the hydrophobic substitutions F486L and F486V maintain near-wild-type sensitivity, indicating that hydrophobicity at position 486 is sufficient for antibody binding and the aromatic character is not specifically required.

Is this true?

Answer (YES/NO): NO